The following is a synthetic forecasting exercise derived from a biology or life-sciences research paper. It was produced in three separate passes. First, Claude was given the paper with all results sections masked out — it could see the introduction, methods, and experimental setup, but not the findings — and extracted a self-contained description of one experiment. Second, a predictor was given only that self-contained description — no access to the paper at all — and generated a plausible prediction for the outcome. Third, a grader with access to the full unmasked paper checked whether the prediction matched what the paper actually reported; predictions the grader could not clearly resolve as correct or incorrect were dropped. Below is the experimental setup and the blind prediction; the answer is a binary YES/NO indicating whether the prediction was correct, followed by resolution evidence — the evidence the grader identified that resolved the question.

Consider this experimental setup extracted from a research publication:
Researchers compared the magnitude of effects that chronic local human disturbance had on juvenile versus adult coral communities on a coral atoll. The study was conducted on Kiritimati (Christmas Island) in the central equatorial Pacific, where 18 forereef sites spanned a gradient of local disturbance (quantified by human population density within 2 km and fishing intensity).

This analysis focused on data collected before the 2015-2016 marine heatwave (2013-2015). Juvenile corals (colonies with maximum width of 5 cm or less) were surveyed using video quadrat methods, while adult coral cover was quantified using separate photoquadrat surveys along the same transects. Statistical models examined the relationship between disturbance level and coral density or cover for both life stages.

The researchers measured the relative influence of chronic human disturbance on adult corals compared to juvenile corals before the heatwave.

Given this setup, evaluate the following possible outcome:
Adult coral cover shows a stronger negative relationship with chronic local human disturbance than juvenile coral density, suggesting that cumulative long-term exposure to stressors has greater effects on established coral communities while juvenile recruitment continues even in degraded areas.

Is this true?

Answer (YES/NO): YES